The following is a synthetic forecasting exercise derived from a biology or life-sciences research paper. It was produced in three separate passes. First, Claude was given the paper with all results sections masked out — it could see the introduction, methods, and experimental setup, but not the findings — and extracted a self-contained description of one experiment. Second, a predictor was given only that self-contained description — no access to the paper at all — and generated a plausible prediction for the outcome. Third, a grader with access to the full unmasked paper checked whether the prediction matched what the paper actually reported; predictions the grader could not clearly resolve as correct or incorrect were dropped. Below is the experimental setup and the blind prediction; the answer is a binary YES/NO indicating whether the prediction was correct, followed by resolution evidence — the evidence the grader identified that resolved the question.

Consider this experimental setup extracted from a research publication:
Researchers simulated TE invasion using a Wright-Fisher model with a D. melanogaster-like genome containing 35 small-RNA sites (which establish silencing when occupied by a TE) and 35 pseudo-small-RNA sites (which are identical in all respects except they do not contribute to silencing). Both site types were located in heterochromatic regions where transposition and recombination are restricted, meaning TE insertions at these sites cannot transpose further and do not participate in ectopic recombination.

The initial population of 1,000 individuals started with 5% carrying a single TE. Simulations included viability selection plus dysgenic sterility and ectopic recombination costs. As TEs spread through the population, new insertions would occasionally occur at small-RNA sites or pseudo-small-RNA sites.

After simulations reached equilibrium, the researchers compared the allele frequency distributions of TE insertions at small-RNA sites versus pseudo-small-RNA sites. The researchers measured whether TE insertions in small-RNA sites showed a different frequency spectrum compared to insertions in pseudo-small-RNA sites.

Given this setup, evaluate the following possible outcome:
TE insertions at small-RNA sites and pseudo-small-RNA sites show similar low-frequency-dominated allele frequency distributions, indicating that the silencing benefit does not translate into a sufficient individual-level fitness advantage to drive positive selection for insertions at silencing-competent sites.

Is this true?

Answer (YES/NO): NO